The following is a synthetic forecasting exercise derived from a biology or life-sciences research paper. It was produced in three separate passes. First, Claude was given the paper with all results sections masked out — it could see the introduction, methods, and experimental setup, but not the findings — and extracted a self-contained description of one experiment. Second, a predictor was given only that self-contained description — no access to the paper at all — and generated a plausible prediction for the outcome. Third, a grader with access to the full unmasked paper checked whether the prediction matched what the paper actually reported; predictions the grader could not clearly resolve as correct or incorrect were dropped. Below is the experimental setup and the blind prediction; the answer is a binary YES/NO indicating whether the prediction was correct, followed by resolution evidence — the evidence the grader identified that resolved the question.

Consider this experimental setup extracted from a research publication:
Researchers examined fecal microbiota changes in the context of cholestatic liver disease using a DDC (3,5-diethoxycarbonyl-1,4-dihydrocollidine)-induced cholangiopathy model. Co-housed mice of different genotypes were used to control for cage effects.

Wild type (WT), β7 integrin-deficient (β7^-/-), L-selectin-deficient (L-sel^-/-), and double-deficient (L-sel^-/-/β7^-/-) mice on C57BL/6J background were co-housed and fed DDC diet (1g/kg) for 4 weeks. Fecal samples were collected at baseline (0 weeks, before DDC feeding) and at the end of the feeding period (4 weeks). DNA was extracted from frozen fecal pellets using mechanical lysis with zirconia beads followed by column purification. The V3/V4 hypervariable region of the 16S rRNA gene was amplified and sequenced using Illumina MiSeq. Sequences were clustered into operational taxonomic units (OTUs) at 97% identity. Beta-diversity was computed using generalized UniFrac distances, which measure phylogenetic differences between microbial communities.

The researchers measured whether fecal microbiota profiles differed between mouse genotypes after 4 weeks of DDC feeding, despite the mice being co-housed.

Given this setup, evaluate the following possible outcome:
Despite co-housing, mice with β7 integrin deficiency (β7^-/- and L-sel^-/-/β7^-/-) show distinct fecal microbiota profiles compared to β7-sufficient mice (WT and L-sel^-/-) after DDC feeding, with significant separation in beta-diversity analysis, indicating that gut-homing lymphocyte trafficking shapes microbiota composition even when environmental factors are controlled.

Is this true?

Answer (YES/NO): NO